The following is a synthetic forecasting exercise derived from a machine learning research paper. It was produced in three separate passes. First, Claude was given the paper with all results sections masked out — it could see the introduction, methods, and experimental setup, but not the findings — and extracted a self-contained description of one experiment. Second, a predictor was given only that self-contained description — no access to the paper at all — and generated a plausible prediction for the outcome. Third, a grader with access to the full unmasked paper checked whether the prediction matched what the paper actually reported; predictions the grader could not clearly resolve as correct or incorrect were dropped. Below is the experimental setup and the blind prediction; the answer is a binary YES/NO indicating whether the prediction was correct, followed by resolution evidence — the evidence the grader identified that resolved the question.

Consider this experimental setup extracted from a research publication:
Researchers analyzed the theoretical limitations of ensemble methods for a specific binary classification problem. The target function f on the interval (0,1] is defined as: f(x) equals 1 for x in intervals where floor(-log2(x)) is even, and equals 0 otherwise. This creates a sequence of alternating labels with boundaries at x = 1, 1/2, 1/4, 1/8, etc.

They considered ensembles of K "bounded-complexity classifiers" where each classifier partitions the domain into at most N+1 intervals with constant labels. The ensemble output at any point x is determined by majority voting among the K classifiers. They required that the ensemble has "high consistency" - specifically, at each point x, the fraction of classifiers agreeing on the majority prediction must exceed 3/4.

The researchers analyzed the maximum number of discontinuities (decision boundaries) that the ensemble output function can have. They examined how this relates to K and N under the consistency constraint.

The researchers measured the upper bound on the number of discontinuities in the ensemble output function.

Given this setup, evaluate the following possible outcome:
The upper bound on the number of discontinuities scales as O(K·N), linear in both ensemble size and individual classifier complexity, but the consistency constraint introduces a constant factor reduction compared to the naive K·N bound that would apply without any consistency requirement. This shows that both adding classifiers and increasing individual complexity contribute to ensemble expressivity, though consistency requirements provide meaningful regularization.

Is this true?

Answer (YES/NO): NO